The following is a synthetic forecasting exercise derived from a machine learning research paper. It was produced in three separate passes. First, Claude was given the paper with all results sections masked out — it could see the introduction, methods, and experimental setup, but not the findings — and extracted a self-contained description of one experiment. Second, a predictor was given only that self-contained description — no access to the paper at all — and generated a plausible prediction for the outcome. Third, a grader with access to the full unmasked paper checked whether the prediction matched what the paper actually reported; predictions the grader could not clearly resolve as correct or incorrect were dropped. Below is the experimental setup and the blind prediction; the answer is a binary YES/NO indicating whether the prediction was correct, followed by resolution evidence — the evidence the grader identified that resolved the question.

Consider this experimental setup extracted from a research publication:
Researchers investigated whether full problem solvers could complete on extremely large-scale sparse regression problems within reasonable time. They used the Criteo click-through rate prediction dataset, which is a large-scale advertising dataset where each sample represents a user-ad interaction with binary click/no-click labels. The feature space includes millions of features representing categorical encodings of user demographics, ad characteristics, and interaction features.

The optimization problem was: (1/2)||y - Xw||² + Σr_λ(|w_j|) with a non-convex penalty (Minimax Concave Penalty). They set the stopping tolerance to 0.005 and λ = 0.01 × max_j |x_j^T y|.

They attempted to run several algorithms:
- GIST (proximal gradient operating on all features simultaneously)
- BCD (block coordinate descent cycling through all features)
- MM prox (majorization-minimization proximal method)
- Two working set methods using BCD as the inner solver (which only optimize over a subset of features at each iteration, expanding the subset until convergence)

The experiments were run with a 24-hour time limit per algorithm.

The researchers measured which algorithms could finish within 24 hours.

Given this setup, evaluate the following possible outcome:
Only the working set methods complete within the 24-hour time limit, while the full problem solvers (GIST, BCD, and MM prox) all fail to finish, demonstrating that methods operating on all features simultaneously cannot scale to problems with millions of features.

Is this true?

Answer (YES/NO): YES